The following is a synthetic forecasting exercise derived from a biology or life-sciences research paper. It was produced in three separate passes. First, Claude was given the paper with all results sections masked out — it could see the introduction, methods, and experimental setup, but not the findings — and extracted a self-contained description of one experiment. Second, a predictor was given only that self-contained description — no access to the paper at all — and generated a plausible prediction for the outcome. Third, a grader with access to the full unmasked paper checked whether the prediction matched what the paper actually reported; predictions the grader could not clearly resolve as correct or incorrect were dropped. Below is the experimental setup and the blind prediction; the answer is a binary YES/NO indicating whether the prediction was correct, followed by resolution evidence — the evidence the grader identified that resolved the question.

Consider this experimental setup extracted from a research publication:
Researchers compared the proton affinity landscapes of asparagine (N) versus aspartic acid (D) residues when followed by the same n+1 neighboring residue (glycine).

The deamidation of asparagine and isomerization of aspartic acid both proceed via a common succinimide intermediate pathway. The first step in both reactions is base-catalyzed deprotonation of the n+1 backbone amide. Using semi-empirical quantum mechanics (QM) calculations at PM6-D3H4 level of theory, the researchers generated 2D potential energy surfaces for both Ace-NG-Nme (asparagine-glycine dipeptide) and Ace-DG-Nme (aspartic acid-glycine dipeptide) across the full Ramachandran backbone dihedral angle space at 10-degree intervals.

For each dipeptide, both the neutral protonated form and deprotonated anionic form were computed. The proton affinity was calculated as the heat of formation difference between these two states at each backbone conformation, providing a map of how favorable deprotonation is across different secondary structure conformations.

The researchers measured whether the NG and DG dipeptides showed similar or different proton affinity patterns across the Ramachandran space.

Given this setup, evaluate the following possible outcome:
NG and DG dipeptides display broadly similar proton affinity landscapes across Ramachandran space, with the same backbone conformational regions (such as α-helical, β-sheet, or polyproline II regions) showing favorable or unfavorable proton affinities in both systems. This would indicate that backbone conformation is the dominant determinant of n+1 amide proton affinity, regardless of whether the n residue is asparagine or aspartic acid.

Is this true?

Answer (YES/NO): YES